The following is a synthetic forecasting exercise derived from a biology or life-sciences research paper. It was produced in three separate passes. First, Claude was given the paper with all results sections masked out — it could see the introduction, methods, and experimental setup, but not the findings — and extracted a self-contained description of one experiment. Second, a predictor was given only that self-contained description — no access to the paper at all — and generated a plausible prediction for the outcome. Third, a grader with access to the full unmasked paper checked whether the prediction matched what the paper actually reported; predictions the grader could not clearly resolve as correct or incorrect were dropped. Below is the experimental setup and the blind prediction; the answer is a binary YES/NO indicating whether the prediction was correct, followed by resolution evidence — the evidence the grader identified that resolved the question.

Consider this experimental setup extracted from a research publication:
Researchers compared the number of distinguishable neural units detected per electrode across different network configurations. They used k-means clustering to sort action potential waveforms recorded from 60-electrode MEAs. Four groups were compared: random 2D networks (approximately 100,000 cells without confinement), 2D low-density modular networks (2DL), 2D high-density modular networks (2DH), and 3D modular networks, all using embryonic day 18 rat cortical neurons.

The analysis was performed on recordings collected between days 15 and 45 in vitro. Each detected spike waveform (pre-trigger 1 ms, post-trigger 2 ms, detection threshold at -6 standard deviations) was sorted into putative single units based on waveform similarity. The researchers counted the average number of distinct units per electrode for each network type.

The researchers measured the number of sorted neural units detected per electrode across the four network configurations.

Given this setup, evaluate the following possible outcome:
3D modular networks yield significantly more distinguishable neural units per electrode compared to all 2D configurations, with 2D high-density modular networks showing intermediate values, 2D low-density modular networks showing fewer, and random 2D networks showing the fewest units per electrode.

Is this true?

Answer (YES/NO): NO